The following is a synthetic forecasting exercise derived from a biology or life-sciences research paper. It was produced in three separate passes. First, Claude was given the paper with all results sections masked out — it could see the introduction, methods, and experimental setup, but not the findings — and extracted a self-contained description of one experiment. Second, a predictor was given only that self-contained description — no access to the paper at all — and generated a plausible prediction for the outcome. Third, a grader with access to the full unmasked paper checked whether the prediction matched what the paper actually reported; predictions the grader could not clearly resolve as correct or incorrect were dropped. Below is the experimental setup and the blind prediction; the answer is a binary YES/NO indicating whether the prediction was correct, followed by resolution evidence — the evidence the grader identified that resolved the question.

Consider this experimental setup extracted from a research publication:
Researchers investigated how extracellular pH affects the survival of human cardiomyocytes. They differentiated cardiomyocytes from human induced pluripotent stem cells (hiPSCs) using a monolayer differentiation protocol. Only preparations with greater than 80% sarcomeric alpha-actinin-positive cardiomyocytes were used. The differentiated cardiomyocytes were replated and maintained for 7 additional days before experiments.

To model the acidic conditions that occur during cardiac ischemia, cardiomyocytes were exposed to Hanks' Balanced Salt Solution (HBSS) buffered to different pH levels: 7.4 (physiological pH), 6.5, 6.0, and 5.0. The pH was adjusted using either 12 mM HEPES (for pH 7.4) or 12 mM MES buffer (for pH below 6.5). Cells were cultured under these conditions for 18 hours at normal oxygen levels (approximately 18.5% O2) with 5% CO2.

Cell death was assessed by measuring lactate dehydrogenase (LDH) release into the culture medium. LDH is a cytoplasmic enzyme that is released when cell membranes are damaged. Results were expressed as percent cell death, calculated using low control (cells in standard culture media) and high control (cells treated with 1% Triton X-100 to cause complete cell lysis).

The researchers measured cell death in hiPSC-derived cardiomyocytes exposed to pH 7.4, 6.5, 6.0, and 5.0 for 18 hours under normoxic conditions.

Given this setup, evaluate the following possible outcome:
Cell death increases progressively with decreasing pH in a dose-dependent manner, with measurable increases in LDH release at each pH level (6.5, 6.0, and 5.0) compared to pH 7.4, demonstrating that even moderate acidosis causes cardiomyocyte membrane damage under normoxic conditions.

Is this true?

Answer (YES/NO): NO